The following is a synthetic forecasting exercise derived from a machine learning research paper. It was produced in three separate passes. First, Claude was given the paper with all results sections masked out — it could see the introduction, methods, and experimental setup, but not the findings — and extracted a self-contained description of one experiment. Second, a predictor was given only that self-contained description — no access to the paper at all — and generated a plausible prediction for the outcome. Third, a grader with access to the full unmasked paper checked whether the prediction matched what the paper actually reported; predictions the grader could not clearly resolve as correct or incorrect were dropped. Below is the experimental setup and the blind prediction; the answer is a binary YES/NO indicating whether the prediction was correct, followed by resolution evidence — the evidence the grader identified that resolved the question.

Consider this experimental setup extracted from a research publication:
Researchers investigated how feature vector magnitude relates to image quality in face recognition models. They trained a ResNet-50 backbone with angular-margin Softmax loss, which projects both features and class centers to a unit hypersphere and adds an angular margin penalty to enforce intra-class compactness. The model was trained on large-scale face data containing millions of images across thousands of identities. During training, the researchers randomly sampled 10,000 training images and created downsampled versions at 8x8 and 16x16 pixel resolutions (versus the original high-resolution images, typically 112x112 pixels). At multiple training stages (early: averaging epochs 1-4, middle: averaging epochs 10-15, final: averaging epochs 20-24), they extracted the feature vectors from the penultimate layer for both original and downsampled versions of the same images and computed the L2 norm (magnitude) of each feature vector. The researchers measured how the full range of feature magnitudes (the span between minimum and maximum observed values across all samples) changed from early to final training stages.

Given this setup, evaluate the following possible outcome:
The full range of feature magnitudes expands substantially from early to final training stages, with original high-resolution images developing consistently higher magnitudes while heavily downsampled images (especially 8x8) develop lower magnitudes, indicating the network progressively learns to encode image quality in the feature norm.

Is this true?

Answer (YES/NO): NO